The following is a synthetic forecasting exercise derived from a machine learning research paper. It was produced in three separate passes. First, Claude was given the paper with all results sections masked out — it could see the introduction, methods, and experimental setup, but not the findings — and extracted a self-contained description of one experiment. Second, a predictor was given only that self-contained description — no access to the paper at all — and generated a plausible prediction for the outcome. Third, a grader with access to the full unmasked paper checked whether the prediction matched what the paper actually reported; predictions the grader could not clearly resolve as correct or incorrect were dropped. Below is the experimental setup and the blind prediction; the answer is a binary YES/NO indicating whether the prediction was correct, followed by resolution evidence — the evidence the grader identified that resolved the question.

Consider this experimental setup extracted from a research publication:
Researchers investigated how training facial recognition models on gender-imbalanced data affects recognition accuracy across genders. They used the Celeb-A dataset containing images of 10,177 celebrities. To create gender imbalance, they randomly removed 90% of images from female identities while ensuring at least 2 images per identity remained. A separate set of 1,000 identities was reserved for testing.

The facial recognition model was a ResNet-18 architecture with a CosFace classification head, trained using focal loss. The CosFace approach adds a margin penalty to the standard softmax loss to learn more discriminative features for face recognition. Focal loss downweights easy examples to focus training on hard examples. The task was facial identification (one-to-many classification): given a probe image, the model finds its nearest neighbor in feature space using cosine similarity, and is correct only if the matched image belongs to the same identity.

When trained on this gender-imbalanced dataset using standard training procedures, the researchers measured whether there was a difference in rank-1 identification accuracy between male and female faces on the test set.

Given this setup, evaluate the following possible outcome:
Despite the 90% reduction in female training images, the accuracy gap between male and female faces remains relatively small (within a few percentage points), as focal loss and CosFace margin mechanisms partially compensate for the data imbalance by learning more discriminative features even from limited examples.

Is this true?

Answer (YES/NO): NO